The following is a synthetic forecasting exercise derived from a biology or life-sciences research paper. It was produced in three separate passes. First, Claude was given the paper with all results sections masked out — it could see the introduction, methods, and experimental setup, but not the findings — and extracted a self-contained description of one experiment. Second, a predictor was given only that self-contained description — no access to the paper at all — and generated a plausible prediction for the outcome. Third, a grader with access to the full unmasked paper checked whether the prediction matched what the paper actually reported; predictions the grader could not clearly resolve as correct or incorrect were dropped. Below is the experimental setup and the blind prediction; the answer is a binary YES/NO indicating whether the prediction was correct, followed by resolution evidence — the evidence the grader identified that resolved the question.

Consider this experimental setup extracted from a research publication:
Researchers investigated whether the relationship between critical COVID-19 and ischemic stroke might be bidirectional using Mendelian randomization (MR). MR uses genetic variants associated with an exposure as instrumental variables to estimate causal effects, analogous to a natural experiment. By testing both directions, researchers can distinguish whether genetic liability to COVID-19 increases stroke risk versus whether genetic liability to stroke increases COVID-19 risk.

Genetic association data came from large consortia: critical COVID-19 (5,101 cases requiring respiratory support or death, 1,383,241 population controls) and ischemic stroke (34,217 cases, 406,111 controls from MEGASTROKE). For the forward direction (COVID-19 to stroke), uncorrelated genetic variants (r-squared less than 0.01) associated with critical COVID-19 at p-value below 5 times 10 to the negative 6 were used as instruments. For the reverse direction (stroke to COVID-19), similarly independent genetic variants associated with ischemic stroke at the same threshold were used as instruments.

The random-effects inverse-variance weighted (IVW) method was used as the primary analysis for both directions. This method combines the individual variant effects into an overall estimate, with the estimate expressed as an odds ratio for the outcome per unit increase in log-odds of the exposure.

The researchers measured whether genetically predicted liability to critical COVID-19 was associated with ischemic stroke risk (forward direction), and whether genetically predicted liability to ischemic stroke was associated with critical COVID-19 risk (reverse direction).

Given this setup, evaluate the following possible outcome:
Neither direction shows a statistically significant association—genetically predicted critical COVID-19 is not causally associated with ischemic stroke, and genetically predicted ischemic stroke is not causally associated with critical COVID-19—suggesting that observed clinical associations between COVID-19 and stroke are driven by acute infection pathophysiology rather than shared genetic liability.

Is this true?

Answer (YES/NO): NO